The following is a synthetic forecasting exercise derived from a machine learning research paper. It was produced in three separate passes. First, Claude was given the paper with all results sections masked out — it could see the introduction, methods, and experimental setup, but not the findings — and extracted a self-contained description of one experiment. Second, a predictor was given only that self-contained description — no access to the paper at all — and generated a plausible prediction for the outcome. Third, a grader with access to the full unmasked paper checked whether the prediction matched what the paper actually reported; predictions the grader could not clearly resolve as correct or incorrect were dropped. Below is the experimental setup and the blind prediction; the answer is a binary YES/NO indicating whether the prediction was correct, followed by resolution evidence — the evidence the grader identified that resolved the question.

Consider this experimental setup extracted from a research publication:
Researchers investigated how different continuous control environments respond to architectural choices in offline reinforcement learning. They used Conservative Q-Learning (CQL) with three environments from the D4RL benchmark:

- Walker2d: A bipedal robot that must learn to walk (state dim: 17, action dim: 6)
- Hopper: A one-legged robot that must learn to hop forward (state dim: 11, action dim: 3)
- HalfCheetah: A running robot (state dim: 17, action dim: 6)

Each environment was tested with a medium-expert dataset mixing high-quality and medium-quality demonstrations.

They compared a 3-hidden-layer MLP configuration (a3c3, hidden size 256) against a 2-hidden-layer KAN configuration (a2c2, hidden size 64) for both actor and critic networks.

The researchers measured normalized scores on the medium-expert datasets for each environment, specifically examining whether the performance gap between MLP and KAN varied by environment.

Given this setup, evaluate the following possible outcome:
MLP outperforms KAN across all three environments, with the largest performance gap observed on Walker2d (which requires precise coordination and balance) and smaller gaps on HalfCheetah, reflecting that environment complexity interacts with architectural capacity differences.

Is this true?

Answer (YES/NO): NO